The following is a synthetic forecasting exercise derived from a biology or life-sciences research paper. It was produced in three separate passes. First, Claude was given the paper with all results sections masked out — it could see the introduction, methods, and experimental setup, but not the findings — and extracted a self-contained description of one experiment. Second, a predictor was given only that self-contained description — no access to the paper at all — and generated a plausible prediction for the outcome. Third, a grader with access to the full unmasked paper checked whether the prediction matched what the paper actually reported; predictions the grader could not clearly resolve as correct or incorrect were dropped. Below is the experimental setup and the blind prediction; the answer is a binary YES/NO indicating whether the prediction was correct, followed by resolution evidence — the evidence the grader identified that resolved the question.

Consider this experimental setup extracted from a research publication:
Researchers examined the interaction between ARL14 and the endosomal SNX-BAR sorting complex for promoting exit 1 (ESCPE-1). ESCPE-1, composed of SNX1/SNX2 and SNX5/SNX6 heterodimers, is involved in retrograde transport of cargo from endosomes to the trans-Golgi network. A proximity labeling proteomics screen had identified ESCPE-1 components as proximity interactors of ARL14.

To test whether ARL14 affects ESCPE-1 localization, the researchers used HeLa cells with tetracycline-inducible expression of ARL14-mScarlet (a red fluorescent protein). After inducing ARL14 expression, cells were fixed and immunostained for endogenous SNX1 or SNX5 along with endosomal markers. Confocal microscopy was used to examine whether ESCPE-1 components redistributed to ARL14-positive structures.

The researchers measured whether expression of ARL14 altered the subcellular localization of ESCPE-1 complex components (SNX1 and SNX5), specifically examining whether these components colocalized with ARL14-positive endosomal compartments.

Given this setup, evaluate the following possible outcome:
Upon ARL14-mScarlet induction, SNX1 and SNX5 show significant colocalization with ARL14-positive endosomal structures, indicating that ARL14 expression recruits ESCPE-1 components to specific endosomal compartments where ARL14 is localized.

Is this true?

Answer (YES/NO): NO